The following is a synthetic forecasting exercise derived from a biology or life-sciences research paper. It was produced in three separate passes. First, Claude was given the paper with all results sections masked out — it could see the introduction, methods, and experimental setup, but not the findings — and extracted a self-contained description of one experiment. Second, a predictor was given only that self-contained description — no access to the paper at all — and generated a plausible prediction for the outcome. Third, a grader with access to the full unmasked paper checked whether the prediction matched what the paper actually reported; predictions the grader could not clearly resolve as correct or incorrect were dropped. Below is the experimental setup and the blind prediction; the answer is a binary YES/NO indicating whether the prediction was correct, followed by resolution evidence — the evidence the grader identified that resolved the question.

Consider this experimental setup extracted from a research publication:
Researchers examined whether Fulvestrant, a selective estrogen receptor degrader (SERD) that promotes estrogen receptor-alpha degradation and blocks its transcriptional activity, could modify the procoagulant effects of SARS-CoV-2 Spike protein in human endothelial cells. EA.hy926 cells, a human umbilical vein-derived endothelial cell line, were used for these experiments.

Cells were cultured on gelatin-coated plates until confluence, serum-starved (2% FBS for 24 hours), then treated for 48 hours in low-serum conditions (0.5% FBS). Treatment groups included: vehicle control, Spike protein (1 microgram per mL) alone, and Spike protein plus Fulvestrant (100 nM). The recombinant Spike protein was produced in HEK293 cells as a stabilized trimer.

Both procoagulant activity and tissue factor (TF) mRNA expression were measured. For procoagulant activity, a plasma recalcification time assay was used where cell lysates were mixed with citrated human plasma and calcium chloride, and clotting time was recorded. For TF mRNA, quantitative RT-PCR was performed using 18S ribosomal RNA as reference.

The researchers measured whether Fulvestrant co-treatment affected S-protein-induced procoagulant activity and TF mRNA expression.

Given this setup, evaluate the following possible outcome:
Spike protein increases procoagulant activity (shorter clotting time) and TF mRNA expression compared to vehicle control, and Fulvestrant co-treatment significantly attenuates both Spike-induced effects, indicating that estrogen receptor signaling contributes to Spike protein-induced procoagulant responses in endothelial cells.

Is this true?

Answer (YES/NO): YES